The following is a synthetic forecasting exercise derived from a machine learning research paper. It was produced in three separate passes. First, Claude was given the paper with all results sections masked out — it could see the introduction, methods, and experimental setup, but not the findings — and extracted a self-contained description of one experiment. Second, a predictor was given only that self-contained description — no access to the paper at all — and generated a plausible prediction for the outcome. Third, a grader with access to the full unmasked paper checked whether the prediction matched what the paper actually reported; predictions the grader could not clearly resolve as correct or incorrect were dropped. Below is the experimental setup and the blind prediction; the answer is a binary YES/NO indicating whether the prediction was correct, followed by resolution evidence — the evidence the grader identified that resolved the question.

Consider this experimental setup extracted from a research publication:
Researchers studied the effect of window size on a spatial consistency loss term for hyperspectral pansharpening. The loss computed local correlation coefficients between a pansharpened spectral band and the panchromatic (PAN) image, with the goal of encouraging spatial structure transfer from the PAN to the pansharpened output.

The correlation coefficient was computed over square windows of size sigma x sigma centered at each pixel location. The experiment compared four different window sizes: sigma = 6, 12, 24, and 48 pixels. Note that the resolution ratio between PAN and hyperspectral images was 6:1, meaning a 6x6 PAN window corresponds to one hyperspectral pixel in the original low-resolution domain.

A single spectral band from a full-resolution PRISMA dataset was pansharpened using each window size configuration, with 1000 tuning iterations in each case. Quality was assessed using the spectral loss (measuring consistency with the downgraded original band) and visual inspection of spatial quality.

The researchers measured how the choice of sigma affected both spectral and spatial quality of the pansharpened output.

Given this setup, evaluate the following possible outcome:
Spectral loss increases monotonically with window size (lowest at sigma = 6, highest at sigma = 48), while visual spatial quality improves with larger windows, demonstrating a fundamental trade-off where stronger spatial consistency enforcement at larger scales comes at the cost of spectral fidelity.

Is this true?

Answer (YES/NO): NO